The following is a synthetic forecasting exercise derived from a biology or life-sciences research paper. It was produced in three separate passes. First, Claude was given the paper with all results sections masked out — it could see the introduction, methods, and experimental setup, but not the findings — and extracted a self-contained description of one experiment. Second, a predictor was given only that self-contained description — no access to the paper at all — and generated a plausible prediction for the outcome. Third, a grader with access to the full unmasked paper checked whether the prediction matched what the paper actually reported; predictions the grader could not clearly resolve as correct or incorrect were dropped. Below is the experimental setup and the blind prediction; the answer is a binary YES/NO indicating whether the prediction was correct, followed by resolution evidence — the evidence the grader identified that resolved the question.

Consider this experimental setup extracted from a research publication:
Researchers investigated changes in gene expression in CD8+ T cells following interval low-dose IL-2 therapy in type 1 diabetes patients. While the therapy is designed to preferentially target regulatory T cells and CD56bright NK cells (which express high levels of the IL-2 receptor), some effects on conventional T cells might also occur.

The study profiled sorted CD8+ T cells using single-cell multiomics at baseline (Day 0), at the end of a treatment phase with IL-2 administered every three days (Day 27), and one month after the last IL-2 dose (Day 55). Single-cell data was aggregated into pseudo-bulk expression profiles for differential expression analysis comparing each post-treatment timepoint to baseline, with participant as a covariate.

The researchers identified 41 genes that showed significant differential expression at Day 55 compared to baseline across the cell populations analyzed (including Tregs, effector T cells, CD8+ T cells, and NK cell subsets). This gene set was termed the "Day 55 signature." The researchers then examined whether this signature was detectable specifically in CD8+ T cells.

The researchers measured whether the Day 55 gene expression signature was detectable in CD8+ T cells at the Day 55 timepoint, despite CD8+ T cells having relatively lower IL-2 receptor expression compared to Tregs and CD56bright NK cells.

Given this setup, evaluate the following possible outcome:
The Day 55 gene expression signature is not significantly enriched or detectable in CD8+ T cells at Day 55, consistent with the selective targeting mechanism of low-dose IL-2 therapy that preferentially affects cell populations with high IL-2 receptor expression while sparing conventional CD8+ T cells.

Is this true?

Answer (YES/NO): NO